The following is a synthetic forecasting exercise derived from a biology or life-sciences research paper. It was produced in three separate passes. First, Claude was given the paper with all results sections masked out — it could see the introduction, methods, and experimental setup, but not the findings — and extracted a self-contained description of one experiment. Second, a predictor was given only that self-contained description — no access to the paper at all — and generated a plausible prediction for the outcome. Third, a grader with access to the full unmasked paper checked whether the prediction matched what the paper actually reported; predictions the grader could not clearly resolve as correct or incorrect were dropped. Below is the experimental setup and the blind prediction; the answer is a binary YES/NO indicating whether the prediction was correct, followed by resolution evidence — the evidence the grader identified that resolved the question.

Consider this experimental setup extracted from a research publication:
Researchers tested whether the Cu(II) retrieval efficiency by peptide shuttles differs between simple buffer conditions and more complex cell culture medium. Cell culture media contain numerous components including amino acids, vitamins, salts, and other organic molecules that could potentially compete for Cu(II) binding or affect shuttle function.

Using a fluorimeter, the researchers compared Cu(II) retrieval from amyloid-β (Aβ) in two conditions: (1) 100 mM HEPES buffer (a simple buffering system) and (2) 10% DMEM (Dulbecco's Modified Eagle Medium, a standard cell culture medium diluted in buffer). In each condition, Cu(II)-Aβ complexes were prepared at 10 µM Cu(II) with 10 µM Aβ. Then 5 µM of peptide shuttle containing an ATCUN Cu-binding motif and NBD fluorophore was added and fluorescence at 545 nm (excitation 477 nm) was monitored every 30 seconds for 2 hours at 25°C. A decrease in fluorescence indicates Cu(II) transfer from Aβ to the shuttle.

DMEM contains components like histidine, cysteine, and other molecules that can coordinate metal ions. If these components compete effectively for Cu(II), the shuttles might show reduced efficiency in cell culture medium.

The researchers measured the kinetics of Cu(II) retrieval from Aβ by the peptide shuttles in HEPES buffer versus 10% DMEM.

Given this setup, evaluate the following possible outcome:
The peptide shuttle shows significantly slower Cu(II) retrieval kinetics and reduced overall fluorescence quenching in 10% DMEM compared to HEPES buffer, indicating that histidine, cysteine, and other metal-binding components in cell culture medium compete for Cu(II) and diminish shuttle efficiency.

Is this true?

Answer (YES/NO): NO